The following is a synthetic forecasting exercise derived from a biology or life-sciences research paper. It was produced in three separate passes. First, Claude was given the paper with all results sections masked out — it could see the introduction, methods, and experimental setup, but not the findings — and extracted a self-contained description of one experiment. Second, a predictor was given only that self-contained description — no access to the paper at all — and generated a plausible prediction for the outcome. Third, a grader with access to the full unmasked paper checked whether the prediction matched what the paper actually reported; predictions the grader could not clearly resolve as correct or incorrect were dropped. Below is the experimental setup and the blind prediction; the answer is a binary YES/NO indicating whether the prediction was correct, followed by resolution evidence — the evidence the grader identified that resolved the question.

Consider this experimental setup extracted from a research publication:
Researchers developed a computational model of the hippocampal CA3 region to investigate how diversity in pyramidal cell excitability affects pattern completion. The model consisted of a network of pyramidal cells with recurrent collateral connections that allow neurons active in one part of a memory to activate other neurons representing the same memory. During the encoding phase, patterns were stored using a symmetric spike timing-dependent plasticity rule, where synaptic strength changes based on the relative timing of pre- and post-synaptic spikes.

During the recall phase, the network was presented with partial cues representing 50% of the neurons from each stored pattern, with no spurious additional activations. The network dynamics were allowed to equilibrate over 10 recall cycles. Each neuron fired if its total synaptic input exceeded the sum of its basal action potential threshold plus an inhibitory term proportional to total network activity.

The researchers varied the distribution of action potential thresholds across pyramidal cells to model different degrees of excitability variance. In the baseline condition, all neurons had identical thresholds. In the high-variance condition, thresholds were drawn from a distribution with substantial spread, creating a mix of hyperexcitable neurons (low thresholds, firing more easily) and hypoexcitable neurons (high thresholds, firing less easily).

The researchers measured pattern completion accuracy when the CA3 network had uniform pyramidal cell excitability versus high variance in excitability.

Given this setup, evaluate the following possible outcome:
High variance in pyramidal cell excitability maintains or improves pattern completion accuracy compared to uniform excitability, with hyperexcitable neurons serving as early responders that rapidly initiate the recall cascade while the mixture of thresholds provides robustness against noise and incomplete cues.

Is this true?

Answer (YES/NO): NO